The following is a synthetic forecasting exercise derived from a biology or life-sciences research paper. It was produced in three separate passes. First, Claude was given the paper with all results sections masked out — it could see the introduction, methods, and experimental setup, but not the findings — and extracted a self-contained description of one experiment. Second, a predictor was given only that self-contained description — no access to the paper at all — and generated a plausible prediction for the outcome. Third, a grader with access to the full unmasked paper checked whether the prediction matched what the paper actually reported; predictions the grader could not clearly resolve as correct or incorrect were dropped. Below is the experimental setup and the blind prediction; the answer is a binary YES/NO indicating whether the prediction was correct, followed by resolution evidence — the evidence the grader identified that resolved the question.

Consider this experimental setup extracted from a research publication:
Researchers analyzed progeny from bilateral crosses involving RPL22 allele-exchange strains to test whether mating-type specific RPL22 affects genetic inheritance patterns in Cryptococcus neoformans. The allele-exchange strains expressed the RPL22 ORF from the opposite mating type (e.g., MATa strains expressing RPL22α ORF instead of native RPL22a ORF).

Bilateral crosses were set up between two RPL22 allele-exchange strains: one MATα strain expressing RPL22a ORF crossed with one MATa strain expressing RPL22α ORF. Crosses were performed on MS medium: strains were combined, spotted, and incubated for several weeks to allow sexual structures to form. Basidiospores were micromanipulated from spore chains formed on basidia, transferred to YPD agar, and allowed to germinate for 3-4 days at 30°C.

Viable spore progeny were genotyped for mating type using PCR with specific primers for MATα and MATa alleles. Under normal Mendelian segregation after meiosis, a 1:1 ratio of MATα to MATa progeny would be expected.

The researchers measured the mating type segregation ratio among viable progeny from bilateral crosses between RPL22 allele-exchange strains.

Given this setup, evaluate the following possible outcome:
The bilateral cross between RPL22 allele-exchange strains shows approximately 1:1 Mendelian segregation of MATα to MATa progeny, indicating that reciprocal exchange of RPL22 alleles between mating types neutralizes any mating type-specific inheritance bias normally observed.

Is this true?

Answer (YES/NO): NO